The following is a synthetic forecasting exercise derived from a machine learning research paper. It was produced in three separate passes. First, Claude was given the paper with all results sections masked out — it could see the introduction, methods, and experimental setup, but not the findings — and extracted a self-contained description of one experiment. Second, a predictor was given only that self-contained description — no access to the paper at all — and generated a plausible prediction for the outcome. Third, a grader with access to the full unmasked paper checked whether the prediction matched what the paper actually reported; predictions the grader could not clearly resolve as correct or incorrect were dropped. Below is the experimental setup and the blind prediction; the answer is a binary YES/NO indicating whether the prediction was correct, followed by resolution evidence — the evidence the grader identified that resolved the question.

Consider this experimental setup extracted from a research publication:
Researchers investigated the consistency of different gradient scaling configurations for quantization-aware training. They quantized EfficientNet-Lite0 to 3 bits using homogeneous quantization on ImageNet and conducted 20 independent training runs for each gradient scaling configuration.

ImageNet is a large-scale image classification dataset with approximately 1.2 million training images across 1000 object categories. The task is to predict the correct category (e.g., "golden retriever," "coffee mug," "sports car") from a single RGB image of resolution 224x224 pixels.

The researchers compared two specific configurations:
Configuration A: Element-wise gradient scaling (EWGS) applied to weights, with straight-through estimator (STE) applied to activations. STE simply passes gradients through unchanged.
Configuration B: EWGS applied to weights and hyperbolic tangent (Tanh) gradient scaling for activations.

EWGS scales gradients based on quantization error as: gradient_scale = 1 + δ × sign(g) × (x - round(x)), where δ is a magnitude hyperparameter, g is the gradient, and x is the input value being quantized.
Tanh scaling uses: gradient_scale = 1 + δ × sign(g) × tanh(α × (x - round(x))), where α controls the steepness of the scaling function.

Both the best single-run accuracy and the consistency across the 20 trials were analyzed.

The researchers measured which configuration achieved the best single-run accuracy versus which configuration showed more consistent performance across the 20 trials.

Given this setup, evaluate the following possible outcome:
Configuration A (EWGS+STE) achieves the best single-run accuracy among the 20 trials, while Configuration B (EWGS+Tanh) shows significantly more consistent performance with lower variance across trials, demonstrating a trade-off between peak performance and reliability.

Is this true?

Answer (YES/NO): NO